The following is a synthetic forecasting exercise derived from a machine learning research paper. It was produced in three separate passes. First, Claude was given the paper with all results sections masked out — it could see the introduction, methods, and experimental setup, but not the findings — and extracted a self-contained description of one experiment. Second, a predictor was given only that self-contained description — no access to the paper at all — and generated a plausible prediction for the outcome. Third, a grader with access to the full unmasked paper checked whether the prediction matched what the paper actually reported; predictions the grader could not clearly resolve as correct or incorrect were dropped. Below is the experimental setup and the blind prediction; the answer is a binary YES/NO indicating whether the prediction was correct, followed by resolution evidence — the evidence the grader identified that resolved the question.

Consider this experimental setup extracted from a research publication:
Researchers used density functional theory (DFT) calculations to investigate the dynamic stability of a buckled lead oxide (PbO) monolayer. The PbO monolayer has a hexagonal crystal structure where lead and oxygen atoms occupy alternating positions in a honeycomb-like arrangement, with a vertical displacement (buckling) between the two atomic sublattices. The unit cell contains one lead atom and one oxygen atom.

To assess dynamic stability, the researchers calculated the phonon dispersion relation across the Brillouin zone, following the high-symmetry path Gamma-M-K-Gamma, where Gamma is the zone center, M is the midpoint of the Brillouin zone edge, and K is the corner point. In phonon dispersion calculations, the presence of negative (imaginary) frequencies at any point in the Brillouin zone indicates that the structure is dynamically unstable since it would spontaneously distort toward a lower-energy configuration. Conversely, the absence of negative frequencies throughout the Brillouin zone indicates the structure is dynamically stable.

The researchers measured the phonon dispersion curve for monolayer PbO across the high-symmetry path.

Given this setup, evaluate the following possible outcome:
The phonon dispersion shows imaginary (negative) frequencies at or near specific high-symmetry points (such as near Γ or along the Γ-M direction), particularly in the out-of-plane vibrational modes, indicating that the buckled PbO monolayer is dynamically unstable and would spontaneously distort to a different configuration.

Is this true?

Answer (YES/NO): NO